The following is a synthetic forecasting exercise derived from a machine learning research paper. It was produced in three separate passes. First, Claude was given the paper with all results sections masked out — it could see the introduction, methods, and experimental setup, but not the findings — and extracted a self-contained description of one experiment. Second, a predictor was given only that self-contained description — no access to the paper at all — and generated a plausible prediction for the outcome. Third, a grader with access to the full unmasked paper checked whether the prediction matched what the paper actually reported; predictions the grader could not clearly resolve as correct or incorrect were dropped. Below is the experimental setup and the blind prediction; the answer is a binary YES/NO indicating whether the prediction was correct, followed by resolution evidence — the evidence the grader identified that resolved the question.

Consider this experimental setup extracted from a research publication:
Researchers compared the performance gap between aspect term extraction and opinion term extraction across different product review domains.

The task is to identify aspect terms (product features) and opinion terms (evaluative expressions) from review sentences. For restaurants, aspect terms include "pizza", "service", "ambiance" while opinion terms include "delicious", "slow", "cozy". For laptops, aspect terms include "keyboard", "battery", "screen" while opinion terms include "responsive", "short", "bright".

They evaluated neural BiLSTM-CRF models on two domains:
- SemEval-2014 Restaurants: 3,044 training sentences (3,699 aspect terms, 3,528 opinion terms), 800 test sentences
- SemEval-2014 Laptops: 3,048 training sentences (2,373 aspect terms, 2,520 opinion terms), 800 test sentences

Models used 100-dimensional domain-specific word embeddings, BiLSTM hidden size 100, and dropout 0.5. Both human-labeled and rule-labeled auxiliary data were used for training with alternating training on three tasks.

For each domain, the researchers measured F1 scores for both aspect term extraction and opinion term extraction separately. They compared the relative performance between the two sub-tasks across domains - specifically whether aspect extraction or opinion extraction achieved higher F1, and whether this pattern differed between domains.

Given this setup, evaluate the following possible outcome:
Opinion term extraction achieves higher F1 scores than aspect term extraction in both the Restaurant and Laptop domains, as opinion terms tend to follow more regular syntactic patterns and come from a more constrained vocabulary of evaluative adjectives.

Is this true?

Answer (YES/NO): NO